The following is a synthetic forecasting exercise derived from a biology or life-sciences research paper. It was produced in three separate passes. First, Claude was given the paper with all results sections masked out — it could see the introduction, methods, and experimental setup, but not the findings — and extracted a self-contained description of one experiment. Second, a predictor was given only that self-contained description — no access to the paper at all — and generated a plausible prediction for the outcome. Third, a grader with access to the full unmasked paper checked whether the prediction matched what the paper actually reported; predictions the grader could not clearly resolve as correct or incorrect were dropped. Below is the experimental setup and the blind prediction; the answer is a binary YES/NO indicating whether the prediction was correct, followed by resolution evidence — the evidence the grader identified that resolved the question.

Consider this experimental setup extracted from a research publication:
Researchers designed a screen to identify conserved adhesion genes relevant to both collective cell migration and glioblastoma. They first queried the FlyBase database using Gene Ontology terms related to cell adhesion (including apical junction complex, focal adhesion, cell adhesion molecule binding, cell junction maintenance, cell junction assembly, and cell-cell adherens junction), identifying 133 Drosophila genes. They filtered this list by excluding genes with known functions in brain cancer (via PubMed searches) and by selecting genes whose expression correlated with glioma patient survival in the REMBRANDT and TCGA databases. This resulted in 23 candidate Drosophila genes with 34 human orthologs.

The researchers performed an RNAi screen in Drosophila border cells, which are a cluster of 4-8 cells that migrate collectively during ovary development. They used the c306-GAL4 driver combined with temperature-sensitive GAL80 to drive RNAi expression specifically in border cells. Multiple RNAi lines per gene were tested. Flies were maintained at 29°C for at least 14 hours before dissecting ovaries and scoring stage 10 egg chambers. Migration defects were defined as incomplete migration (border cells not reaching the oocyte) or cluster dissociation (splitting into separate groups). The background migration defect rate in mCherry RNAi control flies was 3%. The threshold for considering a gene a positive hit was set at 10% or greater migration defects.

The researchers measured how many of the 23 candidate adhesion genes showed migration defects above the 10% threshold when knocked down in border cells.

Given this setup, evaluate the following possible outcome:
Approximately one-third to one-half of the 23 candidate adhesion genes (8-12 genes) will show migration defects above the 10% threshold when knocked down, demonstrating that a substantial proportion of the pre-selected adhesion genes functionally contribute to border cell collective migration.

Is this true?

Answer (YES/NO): YES